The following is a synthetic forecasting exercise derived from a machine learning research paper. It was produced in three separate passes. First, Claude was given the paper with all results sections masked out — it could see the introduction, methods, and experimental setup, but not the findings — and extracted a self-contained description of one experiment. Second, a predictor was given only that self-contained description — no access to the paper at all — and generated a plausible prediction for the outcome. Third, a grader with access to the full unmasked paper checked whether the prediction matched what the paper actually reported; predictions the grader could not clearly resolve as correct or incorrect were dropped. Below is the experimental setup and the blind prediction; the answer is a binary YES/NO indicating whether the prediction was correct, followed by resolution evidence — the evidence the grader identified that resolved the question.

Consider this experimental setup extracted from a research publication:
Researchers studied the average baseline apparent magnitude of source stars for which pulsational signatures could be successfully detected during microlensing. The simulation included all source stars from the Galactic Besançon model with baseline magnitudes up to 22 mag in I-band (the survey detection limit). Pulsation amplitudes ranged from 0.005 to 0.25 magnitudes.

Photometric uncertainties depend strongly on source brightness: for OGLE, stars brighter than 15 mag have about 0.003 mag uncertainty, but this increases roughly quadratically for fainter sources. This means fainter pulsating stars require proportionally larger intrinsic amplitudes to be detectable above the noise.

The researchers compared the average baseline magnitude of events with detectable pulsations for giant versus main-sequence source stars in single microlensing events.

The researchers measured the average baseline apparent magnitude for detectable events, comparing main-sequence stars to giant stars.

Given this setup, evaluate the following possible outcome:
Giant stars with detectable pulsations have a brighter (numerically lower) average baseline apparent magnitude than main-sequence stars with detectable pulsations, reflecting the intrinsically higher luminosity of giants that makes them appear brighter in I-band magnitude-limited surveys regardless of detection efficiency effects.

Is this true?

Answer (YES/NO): YES